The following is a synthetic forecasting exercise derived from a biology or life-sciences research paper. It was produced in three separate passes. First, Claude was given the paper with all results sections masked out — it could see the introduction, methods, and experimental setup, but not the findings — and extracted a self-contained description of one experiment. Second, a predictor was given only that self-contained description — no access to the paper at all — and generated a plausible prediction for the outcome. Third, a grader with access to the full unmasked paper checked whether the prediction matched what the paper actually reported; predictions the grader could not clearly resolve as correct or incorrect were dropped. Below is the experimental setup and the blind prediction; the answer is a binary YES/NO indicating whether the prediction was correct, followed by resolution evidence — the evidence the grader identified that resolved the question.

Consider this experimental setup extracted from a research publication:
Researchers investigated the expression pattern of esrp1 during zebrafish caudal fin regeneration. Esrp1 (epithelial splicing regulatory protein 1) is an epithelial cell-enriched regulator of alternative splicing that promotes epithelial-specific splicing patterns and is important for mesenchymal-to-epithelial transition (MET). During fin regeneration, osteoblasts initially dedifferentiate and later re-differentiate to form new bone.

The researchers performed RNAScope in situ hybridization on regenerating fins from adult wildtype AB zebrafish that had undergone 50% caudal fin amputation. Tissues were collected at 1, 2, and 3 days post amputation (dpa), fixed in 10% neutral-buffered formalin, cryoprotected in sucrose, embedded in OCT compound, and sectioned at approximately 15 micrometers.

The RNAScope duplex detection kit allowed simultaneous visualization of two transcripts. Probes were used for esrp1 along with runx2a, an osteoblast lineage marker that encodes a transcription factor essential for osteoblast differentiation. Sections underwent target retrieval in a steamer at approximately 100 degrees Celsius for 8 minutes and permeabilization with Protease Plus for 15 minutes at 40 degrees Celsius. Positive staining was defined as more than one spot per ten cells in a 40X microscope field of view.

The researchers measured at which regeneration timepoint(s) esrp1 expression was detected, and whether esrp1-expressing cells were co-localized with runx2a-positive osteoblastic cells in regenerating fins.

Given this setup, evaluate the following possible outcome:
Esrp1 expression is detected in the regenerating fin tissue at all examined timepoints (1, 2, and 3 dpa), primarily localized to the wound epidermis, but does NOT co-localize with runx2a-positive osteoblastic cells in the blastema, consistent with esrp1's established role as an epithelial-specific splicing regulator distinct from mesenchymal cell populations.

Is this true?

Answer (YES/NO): NO